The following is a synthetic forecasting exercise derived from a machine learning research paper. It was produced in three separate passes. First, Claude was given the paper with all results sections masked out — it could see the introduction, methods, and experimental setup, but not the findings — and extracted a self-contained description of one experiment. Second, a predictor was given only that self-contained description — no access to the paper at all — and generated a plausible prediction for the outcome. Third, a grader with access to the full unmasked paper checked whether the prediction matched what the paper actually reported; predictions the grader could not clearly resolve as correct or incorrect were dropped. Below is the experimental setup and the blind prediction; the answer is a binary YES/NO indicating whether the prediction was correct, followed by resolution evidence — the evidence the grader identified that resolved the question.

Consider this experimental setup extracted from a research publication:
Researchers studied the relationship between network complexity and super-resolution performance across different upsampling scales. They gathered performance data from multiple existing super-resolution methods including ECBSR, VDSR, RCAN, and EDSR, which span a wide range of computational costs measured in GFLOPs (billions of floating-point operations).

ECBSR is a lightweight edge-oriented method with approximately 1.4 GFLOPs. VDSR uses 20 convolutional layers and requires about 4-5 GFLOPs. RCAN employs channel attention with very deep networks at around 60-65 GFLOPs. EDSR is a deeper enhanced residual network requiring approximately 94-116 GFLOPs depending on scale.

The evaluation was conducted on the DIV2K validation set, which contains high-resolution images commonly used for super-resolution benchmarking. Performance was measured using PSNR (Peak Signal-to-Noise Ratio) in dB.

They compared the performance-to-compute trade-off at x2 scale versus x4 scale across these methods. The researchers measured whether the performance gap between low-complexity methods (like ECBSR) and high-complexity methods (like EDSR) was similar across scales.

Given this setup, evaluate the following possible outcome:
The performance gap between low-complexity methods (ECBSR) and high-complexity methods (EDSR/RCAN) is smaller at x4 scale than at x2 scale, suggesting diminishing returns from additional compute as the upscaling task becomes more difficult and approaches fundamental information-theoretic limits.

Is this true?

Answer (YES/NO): NO